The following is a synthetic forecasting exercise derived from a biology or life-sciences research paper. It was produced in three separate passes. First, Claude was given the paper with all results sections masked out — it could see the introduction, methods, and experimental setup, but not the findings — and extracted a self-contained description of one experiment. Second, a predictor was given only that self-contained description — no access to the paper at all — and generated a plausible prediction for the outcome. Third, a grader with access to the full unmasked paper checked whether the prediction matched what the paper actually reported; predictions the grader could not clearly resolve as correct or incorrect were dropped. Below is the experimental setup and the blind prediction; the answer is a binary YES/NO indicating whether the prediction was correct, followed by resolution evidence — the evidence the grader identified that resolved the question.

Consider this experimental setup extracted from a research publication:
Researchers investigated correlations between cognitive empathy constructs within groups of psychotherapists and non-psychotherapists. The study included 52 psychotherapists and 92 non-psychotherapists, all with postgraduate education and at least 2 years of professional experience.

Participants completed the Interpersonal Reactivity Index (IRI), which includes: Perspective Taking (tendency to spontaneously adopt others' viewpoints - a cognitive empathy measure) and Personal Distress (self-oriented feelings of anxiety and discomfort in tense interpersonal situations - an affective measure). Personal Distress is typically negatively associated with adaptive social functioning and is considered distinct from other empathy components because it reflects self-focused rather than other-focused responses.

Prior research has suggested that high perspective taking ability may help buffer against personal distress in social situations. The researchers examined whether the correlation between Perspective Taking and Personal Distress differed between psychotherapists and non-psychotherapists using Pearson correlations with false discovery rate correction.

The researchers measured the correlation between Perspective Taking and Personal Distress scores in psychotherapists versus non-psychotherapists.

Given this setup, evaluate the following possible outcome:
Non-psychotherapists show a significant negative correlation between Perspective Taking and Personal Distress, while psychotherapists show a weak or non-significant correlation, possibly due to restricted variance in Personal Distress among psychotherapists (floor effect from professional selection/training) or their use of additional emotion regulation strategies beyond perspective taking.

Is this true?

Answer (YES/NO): NO